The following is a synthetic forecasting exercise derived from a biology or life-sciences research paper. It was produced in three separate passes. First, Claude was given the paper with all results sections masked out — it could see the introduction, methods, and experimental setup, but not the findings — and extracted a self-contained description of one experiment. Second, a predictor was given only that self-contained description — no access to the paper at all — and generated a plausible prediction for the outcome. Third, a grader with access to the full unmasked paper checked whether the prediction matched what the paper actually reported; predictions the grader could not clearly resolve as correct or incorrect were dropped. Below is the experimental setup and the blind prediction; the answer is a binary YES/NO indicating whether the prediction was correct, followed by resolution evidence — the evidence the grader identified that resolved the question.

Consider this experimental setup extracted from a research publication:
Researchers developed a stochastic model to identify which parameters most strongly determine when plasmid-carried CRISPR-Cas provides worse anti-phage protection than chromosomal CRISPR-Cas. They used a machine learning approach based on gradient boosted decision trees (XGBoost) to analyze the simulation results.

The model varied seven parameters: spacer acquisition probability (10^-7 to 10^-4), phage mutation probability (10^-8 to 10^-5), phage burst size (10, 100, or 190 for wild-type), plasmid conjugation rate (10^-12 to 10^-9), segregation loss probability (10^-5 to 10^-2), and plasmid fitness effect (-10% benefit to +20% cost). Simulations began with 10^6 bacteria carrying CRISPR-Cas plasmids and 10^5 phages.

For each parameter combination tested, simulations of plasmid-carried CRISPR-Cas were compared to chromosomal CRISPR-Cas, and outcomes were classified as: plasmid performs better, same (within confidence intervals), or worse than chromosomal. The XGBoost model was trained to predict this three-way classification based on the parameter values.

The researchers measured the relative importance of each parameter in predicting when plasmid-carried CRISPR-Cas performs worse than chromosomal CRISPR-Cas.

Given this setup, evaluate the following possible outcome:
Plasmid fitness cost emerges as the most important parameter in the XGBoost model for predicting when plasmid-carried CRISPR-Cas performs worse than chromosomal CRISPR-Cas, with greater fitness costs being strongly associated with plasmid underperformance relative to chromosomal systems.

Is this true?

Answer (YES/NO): NO